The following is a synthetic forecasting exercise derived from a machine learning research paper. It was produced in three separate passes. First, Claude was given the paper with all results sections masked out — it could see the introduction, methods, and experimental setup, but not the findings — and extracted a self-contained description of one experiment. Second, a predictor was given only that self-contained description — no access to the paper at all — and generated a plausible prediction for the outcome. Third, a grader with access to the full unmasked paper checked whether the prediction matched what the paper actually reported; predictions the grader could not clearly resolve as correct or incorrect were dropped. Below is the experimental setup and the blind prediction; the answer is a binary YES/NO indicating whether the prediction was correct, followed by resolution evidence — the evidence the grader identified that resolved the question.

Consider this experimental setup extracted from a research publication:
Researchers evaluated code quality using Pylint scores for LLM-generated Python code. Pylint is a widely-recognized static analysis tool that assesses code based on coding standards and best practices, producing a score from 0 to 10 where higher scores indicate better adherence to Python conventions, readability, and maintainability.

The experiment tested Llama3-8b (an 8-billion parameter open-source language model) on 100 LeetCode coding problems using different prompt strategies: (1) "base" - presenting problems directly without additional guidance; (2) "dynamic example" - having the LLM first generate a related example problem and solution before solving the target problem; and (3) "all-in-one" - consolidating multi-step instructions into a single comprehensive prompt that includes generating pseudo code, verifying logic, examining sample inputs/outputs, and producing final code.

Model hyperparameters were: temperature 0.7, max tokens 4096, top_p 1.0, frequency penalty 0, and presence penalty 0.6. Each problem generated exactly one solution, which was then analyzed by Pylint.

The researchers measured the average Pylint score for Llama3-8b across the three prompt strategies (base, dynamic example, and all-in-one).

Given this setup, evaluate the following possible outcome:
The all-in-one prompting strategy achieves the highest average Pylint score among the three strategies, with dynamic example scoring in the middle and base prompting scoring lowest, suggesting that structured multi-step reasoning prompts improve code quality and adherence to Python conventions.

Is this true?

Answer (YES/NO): NO